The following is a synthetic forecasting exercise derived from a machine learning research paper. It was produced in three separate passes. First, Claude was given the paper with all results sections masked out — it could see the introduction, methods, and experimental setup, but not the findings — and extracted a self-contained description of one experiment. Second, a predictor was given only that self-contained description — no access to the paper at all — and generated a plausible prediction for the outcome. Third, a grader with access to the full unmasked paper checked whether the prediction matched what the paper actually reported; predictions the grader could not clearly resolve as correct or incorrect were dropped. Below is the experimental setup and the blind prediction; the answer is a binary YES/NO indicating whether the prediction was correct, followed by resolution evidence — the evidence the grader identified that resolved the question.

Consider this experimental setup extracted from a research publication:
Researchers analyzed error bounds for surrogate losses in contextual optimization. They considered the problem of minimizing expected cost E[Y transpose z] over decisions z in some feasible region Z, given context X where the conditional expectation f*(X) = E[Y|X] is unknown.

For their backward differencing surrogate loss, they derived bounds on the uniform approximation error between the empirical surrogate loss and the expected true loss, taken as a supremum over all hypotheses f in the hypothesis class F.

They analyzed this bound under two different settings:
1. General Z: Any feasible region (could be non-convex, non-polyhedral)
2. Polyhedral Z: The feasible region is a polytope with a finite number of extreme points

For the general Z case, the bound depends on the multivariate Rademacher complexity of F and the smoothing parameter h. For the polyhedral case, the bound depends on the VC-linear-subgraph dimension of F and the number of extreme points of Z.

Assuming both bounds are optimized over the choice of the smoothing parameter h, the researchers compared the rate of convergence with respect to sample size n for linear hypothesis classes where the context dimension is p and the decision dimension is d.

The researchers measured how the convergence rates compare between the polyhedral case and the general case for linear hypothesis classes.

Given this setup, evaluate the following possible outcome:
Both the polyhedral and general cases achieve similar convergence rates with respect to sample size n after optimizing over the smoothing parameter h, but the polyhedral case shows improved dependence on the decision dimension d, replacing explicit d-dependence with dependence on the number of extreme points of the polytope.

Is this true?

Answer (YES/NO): NO